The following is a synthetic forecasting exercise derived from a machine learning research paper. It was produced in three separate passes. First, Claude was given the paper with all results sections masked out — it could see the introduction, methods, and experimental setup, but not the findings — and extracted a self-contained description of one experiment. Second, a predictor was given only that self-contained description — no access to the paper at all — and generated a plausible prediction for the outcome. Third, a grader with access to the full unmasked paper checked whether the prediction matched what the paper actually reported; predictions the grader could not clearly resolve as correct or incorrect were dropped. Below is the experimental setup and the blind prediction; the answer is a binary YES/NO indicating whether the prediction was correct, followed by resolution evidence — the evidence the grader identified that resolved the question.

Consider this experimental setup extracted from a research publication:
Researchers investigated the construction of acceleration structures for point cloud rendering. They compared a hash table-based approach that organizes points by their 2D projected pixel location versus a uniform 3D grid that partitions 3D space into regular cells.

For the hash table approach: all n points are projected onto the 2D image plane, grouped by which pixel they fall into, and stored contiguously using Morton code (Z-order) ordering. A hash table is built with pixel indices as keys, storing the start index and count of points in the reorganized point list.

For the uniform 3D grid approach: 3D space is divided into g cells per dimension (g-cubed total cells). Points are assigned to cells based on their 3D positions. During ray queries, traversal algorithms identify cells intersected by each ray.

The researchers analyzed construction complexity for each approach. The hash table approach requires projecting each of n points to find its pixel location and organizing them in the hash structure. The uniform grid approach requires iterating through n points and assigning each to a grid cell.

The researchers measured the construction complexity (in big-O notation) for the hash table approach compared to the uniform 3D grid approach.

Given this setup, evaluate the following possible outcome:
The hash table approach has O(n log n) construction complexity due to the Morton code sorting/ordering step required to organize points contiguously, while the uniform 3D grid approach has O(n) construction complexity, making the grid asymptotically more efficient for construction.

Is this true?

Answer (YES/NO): NO